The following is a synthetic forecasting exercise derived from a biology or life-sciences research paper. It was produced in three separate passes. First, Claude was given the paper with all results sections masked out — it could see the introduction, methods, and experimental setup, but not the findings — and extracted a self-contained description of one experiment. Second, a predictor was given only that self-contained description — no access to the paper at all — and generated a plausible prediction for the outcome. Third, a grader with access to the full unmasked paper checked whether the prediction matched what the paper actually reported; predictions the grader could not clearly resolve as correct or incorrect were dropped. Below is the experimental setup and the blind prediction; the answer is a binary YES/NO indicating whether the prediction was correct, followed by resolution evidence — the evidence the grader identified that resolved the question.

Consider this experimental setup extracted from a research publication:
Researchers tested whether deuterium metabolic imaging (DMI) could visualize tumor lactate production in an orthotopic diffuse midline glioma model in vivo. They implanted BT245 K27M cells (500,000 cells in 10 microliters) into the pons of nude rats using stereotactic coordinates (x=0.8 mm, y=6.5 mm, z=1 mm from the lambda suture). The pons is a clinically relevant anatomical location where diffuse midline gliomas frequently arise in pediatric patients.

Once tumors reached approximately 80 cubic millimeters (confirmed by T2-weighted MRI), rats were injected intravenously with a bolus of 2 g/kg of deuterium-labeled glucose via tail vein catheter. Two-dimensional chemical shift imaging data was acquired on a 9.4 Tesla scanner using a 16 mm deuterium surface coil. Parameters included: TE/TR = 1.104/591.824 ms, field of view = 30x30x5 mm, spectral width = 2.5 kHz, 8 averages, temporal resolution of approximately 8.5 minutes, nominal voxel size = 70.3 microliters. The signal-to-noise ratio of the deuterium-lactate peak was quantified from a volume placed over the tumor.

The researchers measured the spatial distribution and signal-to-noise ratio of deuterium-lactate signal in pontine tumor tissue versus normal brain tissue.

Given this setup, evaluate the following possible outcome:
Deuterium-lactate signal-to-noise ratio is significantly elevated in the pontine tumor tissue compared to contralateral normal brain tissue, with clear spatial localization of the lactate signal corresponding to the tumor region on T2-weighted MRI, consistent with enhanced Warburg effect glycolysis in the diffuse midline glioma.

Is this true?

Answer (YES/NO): YES